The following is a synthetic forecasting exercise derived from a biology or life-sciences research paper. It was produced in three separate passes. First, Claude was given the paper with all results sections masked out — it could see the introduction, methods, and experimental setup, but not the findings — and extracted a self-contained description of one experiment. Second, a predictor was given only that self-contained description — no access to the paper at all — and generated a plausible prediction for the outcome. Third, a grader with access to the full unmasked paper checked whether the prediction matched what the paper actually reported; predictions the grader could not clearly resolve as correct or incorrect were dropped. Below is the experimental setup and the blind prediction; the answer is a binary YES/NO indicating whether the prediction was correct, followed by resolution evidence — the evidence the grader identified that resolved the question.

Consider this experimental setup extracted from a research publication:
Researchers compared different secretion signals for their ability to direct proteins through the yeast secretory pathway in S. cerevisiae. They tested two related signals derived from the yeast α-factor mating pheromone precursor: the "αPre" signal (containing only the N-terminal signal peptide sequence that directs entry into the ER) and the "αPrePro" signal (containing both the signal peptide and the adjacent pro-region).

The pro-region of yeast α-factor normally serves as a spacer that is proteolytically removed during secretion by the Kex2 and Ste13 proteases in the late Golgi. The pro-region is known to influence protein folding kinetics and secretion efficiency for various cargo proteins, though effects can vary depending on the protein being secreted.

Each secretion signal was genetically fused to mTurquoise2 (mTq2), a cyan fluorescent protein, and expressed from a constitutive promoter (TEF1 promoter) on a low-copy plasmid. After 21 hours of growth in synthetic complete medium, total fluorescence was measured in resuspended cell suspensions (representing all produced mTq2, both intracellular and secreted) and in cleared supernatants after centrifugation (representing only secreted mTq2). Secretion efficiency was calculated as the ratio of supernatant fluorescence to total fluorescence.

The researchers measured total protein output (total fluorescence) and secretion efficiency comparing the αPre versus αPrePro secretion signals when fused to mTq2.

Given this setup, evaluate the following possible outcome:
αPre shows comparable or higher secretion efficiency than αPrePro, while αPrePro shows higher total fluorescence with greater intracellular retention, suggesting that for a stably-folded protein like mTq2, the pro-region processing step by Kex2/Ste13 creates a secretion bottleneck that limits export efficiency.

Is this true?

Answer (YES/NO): NO